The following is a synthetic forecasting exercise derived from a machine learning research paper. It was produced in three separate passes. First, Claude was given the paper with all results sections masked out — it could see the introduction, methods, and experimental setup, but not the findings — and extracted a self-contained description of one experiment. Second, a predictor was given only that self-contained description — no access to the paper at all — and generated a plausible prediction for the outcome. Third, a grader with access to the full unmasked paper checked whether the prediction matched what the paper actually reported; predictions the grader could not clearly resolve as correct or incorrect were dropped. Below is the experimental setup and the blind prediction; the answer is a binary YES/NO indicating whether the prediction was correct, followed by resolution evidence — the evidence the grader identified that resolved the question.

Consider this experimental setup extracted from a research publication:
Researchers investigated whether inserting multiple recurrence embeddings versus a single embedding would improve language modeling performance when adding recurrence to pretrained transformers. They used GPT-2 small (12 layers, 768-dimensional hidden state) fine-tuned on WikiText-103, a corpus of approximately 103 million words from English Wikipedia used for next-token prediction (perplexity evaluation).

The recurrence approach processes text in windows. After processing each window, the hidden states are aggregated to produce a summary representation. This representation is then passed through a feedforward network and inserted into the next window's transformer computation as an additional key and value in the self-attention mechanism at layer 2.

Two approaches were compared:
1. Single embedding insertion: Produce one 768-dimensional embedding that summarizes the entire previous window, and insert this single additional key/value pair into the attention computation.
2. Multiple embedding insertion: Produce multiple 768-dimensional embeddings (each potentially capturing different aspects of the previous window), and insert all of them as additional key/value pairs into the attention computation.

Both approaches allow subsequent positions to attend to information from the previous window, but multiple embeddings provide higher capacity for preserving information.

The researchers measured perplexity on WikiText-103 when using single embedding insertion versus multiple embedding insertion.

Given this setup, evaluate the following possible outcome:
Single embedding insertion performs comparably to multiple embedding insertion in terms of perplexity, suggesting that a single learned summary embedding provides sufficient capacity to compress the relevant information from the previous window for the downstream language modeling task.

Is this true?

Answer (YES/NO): YES